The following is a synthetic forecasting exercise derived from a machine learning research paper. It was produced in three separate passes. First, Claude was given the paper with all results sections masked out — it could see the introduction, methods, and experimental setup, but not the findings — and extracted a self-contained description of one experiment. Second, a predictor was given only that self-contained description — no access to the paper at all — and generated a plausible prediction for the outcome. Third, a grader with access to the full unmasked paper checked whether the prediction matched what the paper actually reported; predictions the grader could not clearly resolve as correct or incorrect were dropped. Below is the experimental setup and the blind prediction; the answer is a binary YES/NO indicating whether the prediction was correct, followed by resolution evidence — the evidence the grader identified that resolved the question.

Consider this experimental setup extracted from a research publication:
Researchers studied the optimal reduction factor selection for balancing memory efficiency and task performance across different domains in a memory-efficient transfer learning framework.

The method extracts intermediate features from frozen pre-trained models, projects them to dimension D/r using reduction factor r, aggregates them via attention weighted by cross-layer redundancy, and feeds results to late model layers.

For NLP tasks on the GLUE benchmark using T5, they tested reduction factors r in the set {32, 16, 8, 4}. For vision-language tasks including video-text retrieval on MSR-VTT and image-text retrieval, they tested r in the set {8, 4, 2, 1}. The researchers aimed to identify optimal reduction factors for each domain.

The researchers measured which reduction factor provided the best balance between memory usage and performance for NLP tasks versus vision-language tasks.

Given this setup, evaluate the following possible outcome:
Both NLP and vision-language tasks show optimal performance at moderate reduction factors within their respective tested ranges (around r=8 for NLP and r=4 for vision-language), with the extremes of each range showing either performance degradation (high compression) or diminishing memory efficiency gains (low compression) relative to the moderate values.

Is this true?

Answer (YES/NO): NO